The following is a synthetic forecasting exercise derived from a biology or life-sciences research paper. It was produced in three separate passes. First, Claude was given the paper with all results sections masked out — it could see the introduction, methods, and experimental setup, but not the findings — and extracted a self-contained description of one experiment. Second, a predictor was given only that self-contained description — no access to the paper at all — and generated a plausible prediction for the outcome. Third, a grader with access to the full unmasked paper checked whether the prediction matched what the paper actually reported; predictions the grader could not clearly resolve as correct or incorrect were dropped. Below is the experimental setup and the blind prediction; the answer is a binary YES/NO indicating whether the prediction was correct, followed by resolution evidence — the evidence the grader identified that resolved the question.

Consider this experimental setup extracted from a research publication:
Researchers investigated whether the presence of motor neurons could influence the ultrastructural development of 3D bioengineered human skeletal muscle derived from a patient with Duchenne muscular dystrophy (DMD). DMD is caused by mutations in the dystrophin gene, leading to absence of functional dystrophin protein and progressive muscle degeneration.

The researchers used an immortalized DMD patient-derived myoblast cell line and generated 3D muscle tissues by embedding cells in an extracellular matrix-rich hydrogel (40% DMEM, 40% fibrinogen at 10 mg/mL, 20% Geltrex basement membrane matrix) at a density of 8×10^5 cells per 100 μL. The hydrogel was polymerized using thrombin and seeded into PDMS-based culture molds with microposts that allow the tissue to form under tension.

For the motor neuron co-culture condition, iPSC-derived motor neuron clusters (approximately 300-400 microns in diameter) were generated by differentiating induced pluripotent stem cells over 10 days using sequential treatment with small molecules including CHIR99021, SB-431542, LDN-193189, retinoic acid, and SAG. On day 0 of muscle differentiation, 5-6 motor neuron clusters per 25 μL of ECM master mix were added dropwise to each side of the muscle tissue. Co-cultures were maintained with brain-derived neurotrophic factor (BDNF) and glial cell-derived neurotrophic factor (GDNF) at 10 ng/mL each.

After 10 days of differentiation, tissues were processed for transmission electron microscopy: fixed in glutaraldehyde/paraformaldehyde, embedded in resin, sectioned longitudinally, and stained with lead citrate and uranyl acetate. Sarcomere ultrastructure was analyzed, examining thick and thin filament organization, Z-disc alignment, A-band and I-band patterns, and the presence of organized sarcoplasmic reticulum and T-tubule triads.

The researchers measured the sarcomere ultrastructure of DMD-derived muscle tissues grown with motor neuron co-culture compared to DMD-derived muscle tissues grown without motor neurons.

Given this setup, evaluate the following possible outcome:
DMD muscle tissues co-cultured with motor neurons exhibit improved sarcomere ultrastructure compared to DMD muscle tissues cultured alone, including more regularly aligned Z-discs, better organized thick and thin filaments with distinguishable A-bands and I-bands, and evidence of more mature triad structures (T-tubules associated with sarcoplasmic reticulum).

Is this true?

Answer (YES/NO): NO